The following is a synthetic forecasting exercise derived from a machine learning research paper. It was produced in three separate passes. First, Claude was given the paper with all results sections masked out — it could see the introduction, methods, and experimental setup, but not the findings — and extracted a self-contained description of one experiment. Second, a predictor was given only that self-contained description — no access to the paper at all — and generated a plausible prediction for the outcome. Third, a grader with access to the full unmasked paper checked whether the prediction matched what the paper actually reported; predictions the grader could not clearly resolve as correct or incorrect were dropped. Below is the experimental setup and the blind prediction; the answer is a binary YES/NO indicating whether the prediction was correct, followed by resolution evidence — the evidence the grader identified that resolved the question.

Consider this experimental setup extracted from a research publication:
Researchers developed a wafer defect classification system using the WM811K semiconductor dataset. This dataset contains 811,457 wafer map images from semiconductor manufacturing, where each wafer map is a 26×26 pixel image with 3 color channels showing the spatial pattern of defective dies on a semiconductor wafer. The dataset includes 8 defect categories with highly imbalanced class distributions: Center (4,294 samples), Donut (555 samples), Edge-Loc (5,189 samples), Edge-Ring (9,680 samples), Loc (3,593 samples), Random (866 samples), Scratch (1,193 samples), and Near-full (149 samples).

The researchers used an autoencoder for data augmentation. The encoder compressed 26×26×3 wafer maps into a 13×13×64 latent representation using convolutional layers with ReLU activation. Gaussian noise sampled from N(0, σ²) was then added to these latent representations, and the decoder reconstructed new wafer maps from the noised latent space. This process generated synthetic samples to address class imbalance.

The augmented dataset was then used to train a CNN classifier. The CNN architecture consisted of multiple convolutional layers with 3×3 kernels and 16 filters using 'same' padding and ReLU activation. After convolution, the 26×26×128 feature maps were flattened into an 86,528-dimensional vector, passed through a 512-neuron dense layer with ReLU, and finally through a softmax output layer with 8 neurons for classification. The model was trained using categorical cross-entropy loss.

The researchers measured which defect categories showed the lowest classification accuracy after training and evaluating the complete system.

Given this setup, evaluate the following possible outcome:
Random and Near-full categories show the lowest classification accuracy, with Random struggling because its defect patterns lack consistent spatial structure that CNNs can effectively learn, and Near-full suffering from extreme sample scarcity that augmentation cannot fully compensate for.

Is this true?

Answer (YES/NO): NO